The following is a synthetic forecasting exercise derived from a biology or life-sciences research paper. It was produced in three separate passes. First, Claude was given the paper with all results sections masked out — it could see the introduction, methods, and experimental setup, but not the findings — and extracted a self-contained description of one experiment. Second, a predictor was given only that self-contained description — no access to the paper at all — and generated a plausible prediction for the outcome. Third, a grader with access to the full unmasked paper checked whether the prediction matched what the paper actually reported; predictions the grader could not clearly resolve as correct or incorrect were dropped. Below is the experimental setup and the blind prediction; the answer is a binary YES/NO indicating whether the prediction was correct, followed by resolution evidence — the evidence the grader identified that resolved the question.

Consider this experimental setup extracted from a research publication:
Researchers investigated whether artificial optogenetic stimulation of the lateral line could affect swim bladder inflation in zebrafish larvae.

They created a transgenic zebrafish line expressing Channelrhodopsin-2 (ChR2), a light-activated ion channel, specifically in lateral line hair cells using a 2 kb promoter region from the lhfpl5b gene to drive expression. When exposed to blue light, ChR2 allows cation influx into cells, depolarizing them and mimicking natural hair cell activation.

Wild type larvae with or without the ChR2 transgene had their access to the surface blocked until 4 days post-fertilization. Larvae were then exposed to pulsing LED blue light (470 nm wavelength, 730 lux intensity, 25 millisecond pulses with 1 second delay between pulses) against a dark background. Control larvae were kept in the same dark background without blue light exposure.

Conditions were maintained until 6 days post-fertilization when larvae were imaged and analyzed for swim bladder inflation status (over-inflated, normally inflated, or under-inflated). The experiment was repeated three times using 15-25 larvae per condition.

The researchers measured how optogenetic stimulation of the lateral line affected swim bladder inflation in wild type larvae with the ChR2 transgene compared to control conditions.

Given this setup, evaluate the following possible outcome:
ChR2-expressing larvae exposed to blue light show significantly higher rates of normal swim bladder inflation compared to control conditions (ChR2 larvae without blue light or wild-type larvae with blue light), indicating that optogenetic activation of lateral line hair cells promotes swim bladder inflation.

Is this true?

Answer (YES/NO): NO